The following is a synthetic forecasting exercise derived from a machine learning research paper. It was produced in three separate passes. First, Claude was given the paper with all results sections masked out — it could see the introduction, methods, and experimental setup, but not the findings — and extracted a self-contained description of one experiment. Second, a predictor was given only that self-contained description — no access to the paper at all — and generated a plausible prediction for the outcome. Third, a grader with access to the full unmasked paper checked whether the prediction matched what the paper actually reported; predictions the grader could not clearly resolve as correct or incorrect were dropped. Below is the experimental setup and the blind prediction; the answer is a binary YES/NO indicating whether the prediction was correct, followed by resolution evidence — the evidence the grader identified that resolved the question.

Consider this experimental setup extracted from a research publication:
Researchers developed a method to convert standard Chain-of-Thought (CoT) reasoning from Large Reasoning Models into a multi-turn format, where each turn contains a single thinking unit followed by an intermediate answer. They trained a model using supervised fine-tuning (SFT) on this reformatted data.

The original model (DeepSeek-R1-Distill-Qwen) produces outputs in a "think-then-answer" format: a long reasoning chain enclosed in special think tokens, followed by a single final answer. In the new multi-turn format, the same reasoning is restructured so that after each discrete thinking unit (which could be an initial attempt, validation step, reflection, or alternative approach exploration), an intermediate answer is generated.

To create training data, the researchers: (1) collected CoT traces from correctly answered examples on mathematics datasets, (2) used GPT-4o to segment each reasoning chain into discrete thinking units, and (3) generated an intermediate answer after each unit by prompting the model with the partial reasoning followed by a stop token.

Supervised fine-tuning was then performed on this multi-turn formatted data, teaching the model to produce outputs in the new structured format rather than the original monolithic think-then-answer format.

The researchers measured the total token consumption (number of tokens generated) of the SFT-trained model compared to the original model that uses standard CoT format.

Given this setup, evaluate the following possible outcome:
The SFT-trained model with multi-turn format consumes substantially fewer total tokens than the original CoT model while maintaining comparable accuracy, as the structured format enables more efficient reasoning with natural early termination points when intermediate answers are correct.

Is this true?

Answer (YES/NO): NO